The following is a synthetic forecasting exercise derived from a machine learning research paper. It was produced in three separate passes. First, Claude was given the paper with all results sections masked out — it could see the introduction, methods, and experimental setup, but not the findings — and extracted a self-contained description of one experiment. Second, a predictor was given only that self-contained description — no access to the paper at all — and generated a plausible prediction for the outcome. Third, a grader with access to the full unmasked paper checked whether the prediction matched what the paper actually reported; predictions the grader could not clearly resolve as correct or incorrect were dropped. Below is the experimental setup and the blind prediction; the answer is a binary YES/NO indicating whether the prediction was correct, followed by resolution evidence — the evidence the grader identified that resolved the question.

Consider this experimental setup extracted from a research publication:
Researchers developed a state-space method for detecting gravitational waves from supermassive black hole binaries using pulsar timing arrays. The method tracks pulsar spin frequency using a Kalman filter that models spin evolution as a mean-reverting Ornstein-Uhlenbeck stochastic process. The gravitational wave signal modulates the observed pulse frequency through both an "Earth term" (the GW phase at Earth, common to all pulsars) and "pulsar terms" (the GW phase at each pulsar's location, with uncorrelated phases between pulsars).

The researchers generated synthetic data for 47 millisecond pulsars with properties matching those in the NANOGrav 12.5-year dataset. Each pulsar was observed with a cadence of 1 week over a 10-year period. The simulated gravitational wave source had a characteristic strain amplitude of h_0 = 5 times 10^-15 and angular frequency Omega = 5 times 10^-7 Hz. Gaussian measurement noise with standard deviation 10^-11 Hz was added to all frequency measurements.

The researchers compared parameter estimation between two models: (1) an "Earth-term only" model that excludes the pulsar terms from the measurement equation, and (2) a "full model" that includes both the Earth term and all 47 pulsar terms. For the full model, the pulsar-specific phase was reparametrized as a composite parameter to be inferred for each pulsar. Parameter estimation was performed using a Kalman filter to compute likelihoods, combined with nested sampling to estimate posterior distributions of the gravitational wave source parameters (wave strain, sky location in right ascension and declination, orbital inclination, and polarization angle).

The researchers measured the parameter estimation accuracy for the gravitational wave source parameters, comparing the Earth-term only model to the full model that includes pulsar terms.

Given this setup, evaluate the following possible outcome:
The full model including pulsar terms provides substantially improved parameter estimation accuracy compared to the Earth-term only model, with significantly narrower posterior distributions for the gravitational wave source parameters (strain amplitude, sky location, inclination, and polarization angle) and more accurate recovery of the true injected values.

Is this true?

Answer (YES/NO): NO